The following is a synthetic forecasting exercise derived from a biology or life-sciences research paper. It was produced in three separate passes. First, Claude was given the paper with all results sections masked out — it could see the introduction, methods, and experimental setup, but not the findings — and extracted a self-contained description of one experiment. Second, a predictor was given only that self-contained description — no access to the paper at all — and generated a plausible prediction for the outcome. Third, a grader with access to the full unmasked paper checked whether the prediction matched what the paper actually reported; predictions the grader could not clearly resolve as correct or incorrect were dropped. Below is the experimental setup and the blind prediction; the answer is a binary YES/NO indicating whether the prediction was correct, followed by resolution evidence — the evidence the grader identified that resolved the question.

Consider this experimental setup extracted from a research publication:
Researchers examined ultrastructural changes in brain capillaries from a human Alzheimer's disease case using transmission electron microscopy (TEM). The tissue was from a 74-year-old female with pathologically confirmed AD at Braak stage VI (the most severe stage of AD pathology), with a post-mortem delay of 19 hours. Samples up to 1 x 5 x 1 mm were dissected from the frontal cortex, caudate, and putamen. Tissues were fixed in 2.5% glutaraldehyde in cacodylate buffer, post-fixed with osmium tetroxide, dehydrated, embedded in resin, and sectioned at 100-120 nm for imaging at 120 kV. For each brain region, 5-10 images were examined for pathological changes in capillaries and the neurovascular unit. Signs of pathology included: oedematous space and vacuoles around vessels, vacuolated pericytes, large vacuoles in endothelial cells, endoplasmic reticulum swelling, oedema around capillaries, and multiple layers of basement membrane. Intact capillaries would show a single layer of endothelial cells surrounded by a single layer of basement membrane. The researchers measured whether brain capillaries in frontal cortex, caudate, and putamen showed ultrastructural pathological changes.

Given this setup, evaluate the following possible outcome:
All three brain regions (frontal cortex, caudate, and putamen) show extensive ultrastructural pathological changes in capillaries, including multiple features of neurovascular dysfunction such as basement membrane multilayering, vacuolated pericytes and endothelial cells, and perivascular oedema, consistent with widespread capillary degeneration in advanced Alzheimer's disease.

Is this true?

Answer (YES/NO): NO